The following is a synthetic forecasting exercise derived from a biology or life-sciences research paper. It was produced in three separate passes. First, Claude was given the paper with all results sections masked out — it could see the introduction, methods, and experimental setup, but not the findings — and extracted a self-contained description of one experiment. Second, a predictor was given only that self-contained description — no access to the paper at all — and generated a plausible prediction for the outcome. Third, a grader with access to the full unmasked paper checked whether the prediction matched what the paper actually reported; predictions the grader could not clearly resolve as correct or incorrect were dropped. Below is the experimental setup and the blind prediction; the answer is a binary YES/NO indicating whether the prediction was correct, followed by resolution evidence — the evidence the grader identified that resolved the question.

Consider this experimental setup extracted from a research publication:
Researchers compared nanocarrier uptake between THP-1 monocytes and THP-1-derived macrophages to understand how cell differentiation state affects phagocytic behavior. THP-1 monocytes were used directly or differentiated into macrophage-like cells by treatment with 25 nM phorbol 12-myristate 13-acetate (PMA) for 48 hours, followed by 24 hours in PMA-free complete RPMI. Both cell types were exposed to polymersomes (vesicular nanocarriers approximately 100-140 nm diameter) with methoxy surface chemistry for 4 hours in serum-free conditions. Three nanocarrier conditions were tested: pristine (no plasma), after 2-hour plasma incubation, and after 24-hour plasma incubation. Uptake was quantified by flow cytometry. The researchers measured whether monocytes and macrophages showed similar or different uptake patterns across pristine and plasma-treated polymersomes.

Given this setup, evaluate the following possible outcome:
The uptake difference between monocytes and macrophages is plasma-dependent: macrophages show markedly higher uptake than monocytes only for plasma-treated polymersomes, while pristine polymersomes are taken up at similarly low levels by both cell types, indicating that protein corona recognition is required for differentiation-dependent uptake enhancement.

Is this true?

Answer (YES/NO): NO